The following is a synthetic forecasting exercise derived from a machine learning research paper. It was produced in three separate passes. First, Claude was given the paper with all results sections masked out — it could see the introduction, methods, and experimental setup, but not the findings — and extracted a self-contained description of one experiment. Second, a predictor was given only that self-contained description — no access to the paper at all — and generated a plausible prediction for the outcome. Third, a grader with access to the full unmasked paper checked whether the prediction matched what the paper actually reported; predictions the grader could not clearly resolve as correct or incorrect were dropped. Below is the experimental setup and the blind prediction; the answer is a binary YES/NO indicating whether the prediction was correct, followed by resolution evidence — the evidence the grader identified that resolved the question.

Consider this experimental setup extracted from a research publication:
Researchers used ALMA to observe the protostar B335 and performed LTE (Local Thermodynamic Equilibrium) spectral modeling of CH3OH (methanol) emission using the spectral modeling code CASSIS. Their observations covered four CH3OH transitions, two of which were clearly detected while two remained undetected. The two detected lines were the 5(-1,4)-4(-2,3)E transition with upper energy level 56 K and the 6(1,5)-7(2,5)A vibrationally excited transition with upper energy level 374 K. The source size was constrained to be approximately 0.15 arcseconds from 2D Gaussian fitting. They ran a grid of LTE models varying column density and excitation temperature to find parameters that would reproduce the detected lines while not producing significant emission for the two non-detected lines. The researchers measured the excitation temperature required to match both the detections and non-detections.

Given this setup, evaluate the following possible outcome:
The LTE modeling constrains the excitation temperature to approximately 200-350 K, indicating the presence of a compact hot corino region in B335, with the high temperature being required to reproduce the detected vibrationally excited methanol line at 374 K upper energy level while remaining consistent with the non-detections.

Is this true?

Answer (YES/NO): YES